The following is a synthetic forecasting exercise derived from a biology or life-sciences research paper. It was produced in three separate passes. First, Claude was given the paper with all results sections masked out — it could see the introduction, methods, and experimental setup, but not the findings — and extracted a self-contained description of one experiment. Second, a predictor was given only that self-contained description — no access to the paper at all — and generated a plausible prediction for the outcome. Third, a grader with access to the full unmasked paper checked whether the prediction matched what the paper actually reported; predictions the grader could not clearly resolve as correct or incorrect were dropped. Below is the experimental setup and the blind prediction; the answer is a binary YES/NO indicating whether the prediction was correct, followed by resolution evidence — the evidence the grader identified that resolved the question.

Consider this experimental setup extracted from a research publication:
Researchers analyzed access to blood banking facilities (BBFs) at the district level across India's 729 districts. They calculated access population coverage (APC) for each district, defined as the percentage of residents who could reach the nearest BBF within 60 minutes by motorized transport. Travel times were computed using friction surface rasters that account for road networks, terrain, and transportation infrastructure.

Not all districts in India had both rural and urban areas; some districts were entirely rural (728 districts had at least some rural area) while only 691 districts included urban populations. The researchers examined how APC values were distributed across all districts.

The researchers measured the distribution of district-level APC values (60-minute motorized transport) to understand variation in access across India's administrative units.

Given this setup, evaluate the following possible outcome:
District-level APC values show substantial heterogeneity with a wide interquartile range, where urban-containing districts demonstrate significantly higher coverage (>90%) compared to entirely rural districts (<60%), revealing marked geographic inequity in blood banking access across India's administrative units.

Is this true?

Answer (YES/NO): NO